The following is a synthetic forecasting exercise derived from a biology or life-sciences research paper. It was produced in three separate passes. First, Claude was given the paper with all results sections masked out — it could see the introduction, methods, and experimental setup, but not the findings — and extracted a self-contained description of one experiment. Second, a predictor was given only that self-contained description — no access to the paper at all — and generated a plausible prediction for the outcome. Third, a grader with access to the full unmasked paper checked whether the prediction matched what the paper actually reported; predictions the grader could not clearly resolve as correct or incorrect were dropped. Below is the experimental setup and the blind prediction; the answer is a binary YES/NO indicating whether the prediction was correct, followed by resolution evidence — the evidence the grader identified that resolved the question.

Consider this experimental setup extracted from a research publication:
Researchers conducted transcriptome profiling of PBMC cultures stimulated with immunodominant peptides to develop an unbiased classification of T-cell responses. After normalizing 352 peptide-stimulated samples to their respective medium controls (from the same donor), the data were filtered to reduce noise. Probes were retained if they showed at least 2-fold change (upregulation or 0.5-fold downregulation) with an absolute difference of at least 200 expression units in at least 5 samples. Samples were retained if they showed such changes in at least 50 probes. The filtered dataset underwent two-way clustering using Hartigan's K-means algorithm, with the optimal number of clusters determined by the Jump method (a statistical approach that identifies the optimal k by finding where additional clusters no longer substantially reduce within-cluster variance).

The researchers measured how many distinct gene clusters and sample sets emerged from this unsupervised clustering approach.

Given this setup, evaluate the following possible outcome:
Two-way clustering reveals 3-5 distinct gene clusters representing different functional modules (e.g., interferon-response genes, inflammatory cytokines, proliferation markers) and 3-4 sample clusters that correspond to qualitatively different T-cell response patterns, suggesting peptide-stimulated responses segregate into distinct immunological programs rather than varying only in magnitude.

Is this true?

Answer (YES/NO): NO